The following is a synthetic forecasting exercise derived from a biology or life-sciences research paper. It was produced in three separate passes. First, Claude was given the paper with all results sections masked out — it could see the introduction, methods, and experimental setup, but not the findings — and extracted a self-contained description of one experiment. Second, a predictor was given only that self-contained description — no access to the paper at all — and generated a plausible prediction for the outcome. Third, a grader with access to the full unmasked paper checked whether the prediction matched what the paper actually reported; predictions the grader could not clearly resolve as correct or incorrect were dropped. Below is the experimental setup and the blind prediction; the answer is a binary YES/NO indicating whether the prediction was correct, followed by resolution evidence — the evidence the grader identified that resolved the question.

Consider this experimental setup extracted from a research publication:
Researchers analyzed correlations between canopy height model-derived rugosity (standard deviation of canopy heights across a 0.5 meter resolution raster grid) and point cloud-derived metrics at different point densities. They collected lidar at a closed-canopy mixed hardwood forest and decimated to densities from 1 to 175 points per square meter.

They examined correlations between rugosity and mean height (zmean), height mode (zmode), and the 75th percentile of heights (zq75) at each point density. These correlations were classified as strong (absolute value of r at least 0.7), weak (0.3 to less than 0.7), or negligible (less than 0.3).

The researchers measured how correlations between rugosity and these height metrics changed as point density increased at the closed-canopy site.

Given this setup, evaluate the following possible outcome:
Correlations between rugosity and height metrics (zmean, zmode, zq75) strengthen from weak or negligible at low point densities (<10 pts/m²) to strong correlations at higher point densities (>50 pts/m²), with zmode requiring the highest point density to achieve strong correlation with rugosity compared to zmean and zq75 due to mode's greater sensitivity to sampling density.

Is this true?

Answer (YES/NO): NO